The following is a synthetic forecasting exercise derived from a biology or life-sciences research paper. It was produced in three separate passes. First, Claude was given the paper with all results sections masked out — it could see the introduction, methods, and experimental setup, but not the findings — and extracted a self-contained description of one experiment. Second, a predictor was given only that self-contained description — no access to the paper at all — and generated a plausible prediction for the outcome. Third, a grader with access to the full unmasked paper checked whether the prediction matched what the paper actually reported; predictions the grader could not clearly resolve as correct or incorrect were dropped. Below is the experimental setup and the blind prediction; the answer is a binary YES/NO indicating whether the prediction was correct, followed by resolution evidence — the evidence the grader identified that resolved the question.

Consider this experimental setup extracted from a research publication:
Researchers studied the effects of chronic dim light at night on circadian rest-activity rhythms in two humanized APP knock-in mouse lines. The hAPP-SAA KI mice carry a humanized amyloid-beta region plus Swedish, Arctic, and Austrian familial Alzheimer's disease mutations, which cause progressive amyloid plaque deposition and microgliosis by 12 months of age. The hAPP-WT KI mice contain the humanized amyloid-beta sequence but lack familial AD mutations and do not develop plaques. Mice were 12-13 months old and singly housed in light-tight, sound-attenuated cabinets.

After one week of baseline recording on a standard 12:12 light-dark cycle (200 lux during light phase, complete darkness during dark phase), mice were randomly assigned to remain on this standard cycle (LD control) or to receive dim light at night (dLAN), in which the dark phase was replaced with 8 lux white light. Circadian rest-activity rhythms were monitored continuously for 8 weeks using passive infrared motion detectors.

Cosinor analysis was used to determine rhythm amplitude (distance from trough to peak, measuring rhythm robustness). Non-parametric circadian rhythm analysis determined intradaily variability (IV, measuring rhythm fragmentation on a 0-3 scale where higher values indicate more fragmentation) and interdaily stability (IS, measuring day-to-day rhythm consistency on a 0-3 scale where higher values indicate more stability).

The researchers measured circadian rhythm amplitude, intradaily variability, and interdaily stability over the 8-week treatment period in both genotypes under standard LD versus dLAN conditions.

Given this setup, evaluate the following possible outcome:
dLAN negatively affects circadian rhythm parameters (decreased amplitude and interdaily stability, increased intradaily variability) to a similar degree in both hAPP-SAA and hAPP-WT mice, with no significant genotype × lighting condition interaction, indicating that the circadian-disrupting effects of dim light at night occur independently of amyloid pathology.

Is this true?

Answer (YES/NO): YES